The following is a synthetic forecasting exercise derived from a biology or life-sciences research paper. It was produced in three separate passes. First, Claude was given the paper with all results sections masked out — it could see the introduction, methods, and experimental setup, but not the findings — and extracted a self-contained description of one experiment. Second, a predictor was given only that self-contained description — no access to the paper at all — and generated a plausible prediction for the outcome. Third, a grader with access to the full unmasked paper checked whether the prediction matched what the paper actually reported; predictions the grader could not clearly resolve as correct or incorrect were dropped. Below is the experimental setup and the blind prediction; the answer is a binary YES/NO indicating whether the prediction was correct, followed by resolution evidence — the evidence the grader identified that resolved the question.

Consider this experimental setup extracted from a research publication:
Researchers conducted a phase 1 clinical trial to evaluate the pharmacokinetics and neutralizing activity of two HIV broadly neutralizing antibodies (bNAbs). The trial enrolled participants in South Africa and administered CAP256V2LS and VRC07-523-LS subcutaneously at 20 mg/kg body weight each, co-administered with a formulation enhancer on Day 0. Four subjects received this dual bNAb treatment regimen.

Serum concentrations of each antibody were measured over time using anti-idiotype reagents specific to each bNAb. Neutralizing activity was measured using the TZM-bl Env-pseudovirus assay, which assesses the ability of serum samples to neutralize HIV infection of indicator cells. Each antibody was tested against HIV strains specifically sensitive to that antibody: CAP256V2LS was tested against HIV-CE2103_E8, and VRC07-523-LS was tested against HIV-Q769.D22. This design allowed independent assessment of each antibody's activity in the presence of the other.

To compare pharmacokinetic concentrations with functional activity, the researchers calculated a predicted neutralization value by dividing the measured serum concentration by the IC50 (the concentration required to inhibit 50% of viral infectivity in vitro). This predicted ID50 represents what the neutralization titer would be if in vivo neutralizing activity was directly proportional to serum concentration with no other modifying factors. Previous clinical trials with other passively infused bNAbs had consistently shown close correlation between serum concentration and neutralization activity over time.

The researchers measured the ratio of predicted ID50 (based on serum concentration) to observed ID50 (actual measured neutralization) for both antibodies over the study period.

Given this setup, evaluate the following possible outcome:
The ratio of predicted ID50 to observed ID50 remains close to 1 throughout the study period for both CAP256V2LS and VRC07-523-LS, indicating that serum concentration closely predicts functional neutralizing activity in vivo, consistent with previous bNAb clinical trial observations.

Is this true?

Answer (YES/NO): NO